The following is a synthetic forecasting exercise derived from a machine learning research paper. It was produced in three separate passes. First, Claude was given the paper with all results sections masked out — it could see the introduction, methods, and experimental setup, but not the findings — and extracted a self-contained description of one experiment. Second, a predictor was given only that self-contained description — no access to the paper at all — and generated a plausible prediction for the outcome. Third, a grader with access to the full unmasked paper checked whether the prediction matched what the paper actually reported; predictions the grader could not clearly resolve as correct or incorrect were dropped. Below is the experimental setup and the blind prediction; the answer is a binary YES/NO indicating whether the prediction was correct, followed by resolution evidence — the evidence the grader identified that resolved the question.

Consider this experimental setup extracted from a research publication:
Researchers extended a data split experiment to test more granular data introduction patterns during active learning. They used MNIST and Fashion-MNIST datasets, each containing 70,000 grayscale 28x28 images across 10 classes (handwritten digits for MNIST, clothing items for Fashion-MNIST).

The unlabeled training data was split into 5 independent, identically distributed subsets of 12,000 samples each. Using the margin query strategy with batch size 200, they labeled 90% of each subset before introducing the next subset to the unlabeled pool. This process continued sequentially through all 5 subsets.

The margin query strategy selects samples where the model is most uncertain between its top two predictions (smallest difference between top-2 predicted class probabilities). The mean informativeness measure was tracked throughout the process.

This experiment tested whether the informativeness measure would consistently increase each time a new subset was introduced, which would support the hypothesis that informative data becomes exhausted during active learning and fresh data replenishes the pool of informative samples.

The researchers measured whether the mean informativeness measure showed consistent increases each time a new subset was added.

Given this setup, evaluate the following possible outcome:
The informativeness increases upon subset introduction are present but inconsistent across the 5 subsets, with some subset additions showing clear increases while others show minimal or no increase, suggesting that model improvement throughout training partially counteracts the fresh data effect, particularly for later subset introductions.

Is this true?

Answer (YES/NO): NO